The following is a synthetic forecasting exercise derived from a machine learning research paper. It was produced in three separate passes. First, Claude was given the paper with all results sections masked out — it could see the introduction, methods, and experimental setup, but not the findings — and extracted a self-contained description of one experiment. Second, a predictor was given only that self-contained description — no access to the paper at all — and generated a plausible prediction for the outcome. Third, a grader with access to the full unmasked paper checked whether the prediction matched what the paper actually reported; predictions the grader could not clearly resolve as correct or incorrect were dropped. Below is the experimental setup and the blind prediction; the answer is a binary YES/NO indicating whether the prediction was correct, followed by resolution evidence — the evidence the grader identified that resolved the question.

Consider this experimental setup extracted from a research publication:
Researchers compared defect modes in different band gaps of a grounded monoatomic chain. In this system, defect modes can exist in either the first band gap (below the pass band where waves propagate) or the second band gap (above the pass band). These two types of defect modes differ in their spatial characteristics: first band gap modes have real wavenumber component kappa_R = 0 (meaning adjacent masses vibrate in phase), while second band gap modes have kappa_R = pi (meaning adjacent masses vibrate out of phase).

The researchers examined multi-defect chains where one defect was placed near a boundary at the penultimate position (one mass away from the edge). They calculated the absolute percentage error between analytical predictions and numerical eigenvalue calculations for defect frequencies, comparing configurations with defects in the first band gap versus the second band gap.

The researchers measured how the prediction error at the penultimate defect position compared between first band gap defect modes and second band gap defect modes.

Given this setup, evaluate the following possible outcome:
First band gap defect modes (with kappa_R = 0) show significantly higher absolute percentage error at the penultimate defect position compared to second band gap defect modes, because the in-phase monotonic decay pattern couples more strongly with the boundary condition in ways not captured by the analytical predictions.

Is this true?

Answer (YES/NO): YES